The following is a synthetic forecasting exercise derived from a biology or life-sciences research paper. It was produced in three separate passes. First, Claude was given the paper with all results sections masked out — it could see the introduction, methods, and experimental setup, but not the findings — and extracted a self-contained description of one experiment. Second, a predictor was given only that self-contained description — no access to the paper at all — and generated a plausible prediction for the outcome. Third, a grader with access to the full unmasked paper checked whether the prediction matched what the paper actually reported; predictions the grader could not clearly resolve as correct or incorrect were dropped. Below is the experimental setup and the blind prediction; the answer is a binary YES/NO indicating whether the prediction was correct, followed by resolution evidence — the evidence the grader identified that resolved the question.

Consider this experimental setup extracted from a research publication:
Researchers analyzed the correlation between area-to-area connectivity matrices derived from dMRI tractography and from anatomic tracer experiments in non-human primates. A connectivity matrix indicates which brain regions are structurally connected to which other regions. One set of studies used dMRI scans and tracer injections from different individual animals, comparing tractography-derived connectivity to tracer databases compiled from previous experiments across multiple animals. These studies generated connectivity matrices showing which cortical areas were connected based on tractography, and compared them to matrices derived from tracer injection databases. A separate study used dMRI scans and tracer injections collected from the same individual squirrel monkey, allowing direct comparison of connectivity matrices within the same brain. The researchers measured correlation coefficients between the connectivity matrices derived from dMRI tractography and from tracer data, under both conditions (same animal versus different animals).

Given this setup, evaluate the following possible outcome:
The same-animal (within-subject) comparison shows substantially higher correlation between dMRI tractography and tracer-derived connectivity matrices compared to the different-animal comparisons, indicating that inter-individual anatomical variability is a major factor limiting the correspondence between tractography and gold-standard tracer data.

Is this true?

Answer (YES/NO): YES